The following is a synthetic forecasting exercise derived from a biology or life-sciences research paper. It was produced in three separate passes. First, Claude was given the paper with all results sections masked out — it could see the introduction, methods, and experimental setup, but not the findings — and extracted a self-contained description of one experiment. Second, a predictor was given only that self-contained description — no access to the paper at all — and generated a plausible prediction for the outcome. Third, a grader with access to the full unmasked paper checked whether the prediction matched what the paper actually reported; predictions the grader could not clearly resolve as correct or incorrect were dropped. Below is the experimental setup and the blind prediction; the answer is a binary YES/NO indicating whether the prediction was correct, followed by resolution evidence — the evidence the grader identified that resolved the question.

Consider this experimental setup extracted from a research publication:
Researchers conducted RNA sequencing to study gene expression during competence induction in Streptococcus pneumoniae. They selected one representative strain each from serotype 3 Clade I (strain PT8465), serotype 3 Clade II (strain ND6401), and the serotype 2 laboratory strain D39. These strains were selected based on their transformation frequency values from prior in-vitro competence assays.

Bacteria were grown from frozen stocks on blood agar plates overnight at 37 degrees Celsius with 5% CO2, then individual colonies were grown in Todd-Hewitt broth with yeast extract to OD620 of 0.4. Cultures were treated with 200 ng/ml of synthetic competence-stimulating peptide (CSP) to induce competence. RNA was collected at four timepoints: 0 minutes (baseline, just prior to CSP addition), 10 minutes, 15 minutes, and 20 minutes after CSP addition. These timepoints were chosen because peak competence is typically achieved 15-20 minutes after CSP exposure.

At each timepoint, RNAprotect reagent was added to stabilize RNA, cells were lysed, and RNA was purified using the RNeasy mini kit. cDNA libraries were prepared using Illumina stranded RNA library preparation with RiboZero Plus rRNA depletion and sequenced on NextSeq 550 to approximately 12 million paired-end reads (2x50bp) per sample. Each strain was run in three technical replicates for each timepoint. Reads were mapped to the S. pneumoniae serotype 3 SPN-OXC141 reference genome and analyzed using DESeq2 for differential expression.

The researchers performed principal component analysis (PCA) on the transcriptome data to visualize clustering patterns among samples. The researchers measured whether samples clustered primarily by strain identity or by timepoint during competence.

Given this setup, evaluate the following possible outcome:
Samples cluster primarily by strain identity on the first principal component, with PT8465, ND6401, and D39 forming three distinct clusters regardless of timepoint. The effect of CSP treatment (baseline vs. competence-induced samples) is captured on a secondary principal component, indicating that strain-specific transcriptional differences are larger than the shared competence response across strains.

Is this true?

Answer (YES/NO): NO